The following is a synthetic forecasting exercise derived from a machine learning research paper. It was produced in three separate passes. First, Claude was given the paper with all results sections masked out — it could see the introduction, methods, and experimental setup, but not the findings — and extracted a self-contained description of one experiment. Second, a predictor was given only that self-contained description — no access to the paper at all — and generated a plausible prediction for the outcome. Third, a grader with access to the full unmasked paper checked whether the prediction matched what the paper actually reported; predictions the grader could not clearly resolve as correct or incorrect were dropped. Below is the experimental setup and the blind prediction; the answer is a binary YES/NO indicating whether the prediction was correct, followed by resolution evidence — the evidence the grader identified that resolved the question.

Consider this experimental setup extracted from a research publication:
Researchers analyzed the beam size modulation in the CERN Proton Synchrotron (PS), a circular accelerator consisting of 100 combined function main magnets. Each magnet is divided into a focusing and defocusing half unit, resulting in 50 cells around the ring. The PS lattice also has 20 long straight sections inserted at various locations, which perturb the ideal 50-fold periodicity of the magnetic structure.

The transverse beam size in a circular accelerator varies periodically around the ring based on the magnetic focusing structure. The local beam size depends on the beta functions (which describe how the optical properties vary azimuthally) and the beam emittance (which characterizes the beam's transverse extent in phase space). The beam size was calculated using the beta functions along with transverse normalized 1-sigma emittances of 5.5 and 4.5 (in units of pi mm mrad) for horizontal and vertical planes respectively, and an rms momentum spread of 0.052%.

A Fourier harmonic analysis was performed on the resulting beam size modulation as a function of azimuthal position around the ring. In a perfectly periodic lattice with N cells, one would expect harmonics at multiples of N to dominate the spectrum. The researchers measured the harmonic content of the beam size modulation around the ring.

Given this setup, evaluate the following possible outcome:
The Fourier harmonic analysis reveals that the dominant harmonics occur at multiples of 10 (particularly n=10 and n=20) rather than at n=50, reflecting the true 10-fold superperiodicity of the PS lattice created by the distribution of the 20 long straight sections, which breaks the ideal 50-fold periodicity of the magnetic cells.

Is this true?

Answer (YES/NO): NO